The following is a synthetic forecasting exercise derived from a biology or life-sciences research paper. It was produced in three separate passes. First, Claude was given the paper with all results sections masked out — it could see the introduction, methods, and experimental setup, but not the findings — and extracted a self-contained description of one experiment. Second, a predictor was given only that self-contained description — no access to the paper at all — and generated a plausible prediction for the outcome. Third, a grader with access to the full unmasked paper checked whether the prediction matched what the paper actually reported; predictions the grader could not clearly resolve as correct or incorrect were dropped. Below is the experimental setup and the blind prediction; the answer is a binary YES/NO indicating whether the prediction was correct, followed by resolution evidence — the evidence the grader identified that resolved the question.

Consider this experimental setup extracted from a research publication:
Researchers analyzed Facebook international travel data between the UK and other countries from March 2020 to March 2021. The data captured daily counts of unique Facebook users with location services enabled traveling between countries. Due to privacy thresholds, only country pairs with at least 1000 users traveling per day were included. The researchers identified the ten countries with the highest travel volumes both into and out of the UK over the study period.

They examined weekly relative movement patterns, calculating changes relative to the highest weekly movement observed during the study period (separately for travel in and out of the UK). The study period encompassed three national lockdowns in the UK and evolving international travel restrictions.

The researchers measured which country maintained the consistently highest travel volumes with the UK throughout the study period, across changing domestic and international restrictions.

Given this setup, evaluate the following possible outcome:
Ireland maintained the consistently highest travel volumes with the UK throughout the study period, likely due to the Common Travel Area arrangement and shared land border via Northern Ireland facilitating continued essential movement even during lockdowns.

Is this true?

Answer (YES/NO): YES